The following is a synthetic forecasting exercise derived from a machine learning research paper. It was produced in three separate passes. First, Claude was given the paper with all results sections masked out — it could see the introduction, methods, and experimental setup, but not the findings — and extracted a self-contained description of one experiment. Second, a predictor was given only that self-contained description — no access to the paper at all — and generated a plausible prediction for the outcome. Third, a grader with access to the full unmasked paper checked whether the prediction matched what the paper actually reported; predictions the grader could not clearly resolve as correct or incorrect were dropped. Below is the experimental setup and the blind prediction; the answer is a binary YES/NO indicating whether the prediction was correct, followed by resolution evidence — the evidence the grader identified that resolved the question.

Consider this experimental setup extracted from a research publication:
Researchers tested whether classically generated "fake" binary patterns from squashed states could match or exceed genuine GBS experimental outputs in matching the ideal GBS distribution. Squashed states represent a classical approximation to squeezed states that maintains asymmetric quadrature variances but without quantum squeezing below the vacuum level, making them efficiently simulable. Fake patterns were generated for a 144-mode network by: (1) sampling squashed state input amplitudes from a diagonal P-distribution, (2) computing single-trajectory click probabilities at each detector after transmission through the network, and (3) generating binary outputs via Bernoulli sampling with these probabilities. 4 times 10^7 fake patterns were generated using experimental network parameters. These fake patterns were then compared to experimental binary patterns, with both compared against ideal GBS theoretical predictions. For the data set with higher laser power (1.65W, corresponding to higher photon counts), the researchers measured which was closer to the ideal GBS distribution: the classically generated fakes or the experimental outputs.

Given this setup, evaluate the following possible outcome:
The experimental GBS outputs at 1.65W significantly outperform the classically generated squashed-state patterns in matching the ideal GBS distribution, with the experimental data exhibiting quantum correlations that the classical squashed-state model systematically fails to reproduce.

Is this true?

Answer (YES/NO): NO